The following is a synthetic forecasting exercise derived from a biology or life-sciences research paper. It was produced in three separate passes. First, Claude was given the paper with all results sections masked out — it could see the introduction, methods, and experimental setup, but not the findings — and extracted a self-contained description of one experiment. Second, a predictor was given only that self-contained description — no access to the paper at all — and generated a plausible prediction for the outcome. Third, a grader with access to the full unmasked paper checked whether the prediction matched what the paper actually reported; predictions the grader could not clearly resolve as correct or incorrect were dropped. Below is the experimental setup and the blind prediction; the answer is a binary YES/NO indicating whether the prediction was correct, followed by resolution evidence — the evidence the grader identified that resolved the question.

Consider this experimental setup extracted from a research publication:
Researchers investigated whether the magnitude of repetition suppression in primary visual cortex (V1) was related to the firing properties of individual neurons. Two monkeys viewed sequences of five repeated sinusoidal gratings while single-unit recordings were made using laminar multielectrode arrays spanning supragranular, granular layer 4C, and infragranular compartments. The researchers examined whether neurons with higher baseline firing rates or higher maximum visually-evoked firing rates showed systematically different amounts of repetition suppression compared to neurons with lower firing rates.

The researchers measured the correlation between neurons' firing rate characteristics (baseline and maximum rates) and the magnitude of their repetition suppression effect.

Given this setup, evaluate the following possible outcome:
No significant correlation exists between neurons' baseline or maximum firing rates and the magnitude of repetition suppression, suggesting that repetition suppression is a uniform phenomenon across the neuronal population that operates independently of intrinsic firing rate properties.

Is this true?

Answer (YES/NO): YES